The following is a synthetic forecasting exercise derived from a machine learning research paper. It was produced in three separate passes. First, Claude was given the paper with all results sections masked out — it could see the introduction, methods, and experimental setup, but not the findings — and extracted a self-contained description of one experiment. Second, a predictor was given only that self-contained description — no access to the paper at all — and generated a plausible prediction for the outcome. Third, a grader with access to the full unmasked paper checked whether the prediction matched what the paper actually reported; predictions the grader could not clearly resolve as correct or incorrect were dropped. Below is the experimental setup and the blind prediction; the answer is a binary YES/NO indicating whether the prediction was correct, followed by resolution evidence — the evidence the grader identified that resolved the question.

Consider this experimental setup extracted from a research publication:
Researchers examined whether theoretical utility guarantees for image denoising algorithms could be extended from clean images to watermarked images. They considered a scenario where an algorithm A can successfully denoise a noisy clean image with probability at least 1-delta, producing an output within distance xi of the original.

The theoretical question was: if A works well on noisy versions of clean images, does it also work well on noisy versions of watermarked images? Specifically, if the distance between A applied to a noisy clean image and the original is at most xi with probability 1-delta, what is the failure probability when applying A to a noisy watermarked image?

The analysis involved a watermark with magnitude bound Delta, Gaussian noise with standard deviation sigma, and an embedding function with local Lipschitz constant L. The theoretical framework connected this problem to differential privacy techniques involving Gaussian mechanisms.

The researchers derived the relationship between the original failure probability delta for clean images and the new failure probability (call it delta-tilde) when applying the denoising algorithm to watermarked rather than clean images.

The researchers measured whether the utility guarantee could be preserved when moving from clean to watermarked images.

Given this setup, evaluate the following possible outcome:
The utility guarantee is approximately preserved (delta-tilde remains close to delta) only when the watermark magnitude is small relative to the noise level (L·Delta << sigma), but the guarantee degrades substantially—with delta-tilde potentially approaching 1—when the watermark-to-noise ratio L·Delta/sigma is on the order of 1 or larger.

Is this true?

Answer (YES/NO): NO